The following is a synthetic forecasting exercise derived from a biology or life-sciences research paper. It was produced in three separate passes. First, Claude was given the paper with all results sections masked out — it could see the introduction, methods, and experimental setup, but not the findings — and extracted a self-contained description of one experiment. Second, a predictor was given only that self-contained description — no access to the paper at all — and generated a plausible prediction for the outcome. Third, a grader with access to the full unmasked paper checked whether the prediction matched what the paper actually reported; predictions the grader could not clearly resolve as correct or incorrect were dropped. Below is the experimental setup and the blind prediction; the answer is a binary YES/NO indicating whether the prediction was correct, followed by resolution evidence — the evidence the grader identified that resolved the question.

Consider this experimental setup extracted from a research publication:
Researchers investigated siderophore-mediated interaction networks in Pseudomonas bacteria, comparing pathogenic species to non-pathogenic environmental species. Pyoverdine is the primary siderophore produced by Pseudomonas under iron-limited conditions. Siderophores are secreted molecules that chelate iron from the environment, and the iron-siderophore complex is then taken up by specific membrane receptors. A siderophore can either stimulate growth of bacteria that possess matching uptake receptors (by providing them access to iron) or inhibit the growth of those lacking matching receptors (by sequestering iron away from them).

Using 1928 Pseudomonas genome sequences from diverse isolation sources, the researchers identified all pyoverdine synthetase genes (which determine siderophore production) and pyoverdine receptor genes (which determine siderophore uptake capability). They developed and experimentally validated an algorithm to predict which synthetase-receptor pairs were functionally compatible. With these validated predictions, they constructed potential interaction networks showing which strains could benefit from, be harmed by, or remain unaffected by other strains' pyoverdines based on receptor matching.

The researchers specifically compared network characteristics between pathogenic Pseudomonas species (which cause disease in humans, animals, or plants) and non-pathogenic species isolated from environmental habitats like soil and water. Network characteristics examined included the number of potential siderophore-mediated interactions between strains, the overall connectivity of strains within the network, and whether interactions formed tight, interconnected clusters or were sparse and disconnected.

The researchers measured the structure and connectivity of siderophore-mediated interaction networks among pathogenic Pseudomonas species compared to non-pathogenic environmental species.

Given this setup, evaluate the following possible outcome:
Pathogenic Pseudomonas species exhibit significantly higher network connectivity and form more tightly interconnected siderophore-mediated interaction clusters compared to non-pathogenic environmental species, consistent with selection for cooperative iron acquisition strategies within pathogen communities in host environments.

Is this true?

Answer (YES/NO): NO